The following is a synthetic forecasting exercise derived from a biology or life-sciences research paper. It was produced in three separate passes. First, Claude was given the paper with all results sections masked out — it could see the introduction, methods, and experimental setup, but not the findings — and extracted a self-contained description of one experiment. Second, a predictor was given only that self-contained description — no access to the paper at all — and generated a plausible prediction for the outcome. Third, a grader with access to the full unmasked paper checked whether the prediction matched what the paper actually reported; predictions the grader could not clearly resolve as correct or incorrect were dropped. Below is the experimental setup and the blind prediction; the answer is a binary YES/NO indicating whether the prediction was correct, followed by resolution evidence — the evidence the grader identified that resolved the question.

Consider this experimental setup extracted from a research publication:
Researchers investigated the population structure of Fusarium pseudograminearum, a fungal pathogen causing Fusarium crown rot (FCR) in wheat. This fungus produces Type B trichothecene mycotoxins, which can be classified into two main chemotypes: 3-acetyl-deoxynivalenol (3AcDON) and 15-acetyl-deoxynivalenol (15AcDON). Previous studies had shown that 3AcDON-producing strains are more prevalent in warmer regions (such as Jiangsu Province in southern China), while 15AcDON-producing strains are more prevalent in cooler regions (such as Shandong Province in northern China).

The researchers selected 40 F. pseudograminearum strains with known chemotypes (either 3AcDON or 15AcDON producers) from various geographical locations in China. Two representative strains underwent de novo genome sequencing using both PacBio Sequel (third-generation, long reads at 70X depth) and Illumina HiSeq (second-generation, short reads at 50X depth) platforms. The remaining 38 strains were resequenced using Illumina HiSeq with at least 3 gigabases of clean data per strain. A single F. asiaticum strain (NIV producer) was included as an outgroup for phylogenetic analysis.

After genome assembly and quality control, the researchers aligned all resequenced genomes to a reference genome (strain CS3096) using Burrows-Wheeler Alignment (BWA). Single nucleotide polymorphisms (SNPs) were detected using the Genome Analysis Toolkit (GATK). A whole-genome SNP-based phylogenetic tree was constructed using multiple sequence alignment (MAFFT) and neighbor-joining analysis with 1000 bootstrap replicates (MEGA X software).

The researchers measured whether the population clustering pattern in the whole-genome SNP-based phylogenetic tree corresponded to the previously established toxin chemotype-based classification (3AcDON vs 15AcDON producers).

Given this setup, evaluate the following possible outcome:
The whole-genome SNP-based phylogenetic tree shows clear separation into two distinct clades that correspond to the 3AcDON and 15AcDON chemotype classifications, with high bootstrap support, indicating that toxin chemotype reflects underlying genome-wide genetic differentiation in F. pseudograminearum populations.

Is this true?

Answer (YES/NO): YES